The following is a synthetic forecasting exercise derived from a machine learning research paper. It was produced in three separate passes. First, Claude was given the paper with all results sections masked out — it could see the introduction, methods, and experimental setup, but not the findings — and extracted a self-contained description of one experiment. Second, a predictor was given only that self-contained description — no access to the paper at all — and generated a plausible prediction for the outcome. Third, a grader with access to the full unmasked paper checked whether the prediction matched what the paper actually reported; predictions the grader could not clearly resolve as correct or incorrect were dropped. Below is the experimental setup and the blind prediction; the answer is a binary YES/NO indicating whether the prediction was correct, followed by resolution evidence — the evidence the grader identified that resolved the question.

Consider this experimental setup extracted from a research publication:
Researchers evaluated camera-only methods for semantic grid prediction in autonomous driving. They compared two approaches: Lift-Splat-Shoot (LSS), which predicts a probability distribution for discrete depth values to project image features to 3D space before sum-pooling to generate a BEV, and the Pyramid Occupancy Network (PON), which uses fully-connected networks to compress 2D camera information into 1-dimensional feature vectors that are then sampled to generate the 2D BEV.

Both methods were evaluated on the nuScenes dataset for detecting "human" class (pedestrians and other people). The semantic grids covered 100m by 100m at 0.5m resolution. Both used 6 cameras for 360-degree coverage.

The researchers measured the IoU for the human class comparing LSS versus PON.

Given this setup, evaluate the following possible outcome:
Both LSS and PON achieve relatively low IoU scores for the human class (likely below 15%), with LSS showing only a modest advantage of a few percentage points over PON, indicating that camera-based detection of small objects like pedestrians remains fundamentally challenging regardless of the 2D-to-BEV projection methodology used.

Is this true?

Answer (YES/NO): YES